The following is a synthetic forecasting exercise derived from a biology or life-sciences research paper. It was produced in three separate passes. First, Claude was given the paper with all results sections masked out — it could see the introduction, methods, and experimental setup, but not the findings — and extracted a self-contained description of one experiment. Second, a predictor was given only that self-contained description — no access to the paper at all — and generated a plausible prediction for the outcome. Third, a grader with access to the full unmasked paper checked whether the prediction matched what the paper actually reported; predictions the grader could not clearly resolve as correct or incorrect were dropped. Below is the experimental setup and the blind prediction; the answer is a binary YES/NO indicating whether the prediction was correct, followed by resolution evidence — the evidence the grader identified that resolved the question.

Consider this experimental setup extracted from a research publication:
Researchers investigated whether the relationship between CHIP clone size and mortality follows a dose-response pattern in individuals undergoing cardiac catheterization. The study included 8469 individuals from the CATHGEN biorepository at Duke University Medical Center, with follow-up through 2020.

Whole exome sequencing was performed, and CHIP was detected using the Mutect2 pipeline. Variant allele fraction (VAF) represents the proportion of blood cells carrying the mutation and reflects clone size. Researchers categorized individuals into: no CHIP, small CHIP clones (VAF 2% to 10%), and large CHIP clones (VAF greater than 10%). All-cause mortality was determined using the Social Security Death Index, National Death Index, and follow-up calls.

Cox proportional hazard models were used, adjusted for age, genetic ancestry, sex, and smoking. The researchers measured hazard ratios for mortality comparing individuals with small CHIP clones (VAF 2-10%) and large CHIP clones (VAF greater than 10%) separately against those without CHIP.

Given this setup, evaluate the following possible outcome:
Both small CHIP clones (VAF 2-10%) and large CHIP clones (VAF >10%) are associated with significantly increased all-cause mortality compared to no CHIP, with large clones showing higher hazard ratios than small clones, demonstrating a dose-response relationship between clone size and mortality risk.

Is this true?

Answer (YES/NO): NO